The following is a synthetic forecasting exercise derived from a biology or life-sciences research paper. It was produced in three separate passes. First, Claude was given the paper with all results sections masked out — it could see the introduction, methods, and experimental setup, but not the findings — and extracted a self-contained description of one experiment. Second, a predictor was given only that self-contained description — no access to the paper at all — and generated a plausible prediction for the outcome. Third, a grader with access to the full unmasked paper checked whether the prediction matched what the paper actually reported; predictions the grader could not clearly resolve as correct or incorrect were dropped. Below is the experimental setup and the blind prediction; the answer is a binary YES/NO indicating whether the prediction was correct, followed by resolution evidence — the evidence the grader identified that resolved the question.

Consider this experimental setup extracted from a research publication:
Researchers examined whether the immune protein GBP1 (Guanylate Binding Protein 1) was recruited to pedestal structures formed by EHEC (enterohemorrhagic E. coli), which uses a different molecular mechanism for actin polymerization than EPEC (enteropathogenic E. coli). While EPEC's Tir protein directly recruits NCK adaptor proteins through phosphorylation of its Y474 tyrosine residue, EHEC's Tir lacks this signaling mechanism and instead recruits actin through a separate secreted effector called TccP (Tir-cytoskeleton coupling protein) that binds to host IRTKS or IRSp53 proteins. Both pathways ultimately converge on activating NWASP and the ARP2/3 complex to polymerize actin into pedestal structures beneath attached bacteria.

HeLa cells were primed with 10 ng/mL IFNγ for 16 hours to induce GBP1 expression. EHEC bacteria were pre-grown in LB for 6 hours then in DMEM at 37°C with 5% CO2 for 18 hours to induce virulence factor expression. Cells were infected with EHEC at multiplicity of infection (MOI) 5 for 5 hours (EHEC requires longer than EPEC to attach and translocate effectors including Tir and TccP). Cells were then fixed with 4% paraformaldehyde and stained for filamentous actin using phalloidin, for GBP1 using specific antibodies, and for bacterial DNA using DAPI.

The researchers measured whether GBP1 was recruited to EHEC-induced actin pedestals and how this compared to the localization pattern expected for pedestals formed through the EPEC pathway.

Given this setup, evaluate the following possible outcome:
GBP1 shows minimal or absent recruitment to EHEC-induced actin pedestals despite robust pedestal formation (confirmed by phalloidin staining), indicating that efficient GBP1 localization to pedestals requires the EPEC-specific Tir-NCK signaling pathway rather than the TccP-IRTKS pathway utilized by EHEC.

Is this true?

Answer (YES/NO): NO